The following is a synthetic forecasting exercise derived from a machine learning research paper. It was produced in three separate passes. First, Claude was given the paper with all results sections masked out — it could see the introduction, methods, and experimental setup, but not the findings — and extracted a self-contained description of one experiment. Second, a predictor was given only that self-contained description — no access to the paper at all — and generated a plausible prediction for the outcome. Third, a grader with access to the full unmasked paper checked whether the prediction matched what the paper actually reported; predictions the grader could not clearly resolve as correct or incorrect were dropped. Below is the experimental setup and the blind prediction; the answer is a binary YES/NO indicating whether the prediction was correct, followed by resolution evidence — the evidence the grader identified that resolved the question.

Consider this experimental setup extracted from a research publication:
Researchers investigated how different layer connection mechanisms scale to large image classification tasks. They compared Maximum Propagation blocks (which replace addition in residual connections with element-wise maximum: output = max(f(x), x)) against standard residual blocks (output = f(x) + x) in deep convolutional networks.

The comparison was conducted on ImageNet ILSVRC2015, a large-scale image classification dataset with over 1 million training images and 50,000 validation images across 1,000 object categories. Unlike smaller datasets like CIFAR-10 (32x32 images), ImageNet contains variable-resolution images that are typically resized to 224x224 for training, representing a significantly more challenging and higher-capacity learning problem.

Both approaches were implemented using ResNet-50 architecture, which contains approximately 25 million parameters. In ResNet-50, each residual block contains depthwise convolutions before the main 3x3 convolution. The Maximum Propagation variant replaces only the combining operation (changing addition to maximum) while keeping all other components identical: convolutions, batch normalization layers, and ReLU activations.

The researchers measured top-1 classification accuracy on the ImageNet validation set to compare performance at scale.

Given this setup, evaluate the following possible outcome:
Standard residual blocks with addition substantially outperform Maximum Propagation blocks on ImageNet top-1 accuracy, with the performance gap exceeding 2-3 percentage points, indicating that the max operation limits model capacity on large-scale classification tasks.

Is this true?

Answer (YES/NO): NO